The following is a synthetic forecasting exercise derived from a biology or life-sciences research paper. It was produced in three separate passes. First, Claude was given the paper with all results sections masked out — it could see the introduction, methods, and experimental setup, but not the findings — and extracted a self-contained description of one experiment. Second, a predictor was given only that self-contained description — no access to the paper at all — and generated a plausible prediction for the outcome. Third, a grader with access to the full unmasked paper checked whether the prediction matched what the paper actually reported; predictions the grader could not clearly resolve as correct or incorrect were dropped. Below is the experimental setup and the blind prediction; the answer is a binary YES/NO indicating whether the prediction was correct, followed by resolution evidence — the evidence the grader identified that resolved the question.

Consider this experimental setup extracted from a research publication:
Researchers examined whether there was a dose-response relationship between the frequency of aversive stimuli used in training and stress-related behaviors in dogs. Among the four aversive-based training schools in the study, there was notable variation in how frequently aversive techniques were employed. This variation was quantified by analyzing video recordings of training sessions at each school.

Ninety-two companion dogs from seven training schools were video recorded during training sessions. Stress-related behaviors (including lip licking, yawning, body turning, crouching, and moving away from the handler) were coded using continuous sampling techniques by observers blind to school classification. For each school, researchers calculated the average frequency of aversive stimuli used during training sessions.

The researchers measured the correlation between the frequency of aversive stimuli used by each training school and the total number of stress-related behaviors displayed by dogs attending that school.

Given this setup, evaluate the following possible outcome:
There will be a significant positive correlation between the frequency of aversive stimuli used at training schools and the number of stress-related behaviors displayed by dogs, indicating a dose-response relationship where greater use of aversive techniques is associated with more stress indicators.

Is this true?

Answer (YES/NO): YES